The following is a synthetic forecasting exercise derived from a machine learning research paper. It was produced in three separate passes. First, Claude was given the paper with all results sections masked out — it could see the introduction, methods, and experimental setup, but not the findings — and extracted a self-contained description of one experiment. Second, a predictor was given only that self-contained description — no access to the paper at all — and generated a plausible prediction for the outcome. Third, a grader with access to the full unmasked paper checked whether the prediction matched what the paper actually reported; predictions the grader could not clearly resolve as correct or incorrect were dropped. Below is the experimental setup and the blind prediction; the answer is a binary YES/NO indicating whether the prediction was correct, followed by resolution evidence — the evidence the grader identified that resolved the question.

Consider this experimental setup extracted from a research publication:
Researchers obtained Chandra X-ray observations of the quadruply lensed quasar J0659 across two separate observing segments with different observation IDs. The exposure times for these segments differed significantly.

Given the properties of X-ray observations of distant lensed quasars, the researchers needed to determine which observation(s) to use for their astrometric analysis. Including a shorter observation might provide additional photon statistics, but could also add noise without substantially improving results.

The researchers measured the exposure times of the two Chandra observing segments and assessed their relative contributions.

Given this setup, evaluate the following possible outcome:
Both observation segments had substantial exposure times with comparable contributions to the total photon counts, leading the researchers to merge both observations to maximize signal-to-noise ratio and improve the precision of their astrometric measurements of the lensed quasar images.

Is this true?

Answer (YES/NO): NO